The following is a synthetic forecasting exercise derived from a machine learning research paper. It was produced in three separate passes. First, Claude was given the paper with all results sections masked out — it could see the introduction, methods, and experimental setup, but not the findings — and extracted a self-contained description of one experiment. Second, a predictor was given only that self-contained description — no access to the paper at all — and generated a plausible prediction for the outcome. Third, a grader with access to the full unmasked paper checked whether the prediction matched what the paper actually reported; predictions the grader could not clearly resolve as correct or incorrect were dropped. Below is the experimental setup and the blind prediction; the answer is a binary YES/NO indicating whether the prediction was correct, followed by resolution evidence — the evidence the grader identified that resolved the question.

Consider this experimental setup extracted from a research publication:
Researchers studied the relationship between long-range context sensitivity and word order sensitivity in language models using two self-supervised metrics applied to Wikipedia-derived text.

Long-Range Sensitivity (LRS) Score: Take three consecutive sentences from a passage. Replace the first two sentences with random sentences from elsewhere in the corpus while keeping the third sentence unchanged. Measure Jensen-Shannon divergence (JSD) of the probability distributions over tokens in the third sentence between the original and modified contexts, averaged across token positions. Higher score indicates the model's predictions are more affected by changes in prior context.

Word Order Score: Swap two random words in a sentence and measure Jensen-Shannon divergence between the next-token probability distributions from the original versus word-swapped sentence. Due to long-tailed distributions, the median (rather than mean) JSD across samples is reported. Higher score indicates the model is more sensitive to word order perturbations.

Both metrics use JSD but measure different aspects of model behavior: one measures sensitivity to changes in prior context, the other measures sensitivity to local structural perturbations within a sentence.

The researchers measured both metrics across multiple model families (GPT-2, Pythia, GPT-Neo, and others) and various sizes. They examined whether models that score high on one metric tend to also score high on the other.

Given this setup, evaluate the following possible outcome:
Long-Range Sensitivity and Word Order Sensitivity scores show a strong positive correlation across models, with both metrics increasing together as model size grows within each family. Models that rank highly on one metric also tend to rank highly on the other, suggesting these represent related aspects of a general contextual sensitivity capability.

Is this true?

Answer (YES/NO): NO